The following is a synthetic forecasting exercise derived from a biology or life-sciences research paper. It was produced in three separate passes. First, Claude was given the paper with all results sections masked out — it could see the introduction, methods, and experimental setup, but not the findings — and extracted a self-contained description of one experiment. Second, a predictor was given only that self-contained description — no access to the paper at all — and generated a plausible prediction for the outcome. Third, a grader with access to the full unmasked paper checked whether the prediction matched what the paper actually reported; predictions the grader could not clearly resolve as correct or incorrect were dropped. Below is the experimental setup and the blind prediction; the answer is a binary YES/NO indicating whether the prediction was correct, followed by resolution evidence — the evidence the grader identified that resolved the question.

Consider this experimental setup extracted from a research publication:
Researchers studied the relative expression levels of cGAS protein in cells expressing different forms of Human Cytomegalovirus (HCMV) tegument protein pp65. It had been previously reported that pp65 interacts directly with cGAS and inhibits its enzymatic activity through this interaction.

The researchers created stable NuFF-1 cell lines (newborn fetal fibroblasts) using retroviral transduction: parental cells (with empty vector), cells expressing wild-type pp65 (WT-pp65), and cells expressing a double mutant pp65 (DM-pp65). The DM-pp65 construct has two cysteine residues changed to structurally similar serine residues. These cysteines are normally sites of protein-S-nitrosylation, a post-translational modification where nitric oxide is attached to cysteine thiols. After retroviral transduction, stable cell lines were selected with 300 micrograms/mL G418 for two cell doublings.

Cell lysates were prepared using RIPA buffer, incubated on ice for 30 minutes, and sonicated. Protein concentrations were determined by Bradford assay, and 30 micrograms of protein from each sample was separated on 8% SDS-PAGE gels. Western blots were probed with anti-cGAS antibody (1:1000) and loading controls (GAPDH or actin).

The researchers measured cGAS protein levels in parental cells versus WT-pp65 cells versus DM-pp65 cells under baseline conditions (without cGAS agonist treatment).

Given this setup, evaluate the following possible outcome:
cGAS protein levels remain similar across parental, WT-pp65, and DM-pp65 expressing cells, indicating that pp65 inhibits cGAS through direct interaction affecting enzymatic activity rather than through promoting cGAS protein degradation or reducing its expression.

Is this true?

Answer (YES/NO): YES